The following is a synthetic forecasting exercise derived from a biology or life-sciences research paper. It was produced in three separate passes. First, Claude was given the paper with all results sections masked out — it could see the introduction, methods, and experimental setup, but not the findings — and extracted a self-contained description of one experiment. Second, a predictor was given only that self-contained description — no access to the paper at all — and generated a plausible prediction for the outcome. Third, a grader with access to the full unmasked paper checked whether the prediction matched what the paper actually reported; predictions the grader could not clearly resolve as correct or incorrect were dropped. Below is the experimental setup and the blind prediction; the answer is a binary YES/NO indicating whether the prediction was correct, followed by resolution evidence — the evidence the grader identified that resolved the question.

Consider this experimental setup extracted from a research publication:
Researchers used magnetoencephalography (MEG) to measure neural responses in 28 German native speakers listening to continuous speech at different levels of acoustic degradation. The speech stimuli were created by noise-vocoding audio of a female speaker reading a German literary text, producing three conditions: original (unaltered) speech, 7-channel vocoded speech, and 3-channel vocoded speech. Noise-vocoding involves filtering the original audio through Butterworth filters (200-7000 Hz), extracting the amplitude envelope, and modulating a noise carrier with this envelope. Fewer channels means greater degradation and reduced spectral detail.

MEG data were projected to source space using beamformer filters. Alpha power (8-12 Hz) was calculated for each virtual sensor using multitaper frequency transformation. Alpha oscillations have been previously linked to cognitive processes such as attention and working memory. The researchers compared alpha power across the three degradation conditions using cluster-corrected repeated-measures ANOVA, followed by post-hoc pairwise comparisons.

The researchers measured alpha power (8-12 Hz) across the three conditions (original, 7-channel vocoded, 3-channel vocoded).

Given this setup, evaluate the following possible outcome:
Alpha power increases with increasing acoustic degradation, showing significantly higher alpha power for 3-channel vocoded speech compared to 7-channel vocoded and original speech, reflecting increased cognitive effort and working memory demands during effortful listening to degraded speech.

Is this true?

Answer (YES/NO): NO